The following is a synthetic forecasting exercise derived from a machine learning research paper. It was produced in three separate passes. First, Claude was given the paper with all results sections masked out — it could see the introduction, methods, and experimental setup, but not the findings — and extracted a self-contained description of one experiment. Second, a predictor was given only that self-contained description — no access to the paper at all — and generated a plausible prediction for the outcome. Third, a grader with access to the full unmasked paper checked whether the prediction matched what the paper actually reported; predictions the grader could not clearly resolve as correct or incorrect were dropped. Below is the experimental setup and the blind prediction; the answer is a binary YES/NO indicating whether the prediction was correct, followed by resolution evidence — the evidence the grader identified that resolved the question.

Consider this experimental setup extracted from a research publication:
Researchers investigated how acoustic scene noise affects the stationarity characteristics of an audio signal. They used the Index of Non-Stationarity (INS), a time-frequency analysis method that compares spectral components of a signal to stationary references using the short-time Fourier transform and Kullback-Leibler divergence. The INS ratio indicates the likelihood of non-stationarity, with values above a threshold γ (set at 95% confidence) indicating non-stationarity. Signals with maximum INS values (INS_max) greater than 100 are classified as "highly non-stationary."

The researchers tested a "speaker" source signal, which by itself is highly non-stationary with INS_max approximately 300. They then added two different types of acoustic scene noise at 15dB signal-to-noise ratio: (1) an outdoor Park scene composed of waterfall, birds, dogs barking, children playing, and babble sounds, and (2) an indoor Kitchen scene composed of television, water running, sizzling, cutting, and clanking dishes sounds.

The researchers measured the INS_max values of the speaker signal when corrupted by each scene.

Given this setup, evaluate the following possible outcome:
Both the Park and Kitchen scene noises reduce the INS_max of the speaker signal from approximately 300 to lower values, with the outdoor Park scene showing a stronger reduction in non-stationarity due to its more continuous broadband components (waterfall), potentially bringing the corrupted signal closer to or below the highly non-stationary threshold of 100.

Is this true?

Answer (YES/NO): YES